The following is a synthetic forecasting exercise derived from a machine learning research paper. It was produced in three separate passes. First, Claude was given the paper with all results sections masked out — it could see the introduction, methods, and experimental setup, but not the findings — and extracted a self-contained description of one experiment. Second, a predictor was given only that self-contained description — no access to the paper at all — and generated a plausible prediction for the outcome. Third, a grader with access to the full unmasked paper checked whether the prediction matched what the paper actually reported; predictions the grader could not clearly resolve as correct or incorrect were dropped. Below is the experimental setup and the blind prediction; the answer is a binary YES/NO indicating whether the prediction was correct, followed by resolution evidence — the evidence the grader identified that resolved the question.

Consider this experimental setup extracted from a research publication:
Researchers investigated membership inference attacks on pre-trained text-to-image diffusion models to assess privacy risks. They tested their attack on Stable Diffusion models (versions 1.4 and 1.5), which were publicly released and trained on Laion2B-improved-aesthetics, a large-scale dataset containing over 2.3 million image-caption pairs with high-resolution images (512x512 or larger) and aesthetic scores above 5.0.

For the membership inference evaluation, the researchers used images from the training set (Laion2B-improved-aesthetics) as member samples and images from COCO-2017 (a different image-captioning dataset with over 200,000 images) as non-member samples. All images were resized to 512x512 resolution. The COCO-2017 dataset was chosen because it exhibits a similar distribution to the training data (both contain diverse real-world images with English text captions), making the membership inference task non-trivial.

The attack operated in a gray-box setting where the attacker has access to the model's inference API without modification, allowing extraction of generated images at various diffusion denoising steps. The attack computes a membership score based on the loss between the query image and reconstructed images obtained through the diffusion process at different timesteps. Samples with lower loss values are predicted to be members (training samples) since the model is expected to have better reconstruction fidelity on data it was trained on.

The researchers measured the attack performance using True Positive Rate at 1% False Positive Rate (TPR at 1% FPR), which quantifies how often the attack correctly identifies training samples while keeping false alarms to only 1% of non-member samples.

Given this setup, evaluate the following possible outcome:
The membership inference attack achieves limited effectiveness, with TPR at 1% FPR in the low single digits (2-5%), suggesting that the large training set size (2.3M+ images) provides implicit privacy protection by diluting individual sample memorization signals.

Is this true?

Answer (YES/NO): NO